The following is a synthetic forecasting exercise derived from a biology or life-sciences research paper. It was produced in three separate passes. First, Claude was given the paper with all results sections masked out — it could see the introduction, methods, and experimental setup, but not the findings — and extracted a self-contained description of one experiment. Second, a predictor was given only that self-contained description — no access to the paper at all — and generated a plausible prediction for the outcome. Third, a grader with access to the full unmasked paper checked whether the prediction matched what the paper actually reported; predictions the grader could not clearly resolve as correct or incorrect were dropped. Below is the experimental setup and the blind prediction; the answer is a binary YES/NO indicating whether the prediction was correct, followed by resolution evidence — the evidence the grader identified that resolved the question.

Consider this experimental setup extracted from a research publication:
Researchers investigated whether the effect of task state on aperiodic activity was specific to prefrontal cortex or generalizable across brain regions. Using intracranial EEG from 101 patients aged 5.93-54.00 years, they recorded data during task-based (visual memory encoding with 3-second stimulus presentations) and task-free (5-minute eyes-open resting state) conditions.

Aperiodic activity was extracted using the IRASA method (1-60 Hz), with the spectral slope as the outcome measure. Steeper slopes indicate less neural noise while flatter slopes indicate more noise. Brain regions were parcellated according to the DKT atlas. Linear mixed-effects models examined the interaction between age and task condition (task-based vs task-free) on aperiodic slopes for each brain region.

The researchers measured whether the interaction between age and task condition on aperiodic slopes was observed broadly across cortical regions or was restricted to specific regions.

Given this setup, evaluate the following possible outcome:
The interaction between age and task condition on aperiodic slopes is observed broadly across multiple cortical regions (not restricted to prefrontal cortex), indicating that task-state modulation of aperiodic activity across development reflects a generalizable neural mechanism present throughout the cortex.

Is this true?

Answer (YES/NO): NO